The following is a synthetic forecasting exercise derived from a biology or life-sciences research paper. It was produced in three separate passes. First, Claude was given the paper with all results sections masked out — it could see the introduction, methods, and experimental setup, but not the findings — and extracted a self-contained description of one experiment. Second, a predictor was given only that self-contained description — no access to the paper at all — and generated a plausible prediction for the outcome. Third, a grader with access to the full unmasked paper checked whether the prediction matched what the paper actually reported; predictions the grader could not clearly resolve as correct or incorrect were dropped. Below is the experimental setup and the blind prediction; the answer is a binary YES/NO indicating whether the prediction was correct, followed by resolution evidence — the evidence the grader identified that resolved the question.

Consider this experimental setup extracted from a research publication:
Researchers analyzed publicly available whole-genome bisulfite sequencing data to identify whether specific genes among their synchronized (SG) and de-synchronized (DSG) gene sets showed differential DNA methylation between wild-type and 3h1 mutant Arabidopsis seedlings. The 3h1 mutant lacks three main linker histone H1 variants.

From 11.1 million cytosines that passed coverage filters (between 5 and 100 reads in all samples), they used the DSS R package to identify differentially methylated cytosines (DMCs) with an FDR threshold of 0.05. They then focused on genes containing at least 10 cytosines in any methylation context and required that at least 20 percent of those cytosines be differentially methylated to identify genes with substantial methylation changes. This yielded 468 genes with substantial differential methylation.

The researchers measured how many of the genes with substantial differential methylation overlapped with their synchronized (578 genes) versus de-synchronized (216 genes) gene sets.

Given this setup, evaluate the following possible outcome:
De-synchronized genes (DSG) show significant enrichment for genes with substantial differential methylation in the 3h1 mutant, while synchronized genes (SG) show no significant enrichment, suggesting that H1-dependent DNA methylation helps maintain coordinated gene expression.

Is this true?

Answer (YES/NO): NO